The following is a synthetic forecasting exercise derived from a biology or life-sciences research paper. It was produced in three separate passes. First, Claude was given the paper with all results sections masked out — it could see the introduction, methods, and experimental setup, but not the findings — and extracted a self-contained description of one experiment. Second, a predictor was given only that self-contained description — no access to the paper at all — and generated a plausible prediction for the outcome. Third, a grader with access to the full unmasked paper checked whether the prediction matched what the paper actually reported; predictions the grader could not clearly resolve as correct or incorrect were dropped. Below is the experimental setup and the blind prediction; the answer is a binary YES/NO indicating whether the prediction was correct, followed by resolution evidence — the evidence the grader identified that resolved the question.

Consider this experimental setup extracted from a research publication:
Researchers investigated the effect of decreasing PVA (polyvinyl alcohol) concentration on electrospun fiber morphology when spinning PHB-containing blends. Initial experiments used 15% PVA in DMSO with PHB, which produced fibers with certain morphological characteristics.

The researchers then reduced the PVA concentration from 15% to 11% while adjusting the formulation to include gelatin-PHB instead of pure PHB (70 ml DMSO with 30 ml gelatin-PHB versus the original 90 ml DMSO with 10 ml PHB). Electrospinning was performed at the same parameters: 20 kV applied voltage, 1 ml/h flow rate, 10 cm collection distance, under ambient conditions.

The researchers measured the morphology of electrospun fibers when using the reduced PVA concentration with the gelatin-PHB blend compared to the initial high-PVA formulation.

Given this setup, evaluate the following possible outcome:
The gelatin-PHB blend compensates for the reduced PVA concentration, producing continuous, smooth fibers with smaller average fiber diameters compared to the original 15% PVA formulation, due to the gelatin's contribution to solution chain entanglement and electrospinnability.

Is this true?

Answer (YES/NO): NO